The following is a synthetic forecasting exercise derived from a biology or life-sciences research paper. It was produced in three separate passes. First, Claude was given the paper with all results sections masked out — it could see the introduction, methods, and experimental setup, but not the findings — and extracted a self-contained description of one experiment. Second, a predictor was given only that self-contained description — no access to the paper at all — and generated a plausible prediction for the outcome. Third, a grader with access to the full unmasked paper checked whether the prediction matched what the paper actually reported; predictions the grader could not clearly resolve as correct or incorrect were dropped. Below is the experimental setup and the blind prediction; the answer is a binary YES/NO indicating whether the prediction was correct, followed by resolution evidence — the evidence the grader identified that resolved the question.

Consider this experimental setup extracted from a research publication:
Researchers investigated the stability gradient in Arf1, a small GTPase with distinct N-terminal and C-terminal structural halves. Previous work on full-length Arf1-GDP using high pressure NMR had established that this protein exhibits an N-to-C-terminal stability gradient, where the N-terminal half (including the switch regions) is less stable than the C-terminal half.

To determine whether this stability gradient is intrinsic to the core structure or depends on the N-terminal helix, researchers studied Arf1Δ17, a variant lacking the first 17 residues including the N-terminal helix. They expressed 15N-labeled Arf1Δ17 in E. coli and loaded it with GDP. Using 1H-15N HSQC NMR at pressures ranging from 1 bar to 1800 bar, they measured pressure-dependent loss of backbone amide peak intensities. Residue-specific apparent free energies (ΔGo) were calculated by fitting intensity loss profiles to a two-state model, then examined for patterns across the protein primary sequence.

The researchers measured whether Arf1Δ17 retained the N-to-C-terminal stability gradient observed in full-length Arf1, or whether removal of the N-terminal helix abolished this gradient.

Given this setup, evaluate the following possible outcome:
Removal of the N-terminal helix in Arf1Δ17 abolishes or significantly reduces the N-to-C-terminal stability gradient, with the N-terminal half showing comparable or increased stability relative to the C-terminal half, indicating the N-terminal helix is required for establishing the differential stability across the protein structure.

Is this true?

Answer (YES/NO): NO